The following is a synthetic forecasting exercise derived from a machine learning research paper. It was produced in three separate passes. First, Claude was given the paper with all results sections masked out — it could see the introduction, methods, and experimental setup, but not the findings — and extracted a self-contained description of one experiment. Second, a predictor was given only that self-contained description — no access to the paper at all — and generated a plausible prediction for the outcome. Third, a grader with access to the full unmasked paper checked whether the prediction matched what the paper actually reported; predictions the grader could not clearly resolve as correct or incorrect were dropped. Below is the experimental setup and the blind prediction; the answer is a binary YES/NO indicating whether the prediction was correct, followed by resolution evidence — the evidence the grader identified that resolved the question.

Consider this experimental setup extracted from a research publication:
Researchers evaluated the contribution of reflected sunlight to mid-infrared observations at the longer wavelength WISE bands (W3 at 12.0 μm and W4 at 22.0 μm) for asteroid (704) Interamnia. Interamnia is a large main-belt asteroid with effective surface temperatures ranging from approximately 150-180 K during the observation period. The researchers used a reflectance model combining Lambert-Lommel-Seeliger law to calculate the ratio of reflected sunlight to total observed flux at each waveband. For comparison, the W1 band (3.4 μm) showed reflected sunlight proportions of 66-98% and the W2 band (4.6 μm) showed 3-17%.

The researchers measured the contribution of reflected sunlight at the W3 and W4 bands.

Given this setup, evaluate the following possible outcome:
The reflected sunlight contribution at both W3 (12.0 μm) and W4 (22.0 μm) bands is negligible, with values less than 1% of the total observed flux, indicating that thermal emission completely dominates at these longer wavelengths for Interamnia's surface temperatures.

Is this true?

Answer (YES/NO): YES